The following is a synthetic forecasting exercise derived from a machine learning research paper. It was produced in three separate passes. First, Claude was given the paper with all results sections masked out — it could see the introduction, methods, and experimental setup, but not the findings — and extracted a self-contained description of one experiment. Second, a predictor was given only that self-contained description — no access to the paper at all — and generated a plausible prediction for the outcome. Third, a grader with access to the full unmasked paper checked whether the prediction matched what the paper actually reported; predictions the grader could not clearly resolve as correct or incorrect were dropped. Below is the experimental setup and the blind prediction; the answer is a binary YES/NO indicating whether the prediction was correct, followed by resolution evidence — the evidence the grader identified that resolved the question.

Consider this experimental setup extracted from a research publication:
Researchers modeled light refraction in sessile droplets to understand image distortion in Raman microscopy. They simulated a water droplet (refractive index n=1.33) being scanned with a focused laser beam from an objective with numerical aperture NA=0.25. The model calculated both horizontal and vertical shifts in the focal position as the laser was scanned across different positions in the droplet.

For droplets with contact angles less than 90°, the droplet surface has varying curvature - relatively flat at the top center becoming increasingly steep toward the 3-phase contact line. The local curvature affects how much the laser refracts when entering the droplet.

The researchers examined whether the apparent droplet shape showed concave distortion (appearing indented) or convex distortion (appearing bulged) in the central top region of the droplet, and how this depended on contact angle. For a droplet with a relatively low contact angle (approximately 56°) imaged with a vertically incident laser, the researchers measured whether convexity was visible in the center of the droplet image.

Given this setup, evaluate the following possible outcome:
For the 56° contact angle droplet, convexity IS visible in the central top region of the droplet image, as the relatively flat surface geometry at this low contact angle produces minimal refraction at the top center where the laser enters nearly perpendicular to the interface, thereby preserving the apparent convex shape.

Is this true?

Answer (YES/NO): NO